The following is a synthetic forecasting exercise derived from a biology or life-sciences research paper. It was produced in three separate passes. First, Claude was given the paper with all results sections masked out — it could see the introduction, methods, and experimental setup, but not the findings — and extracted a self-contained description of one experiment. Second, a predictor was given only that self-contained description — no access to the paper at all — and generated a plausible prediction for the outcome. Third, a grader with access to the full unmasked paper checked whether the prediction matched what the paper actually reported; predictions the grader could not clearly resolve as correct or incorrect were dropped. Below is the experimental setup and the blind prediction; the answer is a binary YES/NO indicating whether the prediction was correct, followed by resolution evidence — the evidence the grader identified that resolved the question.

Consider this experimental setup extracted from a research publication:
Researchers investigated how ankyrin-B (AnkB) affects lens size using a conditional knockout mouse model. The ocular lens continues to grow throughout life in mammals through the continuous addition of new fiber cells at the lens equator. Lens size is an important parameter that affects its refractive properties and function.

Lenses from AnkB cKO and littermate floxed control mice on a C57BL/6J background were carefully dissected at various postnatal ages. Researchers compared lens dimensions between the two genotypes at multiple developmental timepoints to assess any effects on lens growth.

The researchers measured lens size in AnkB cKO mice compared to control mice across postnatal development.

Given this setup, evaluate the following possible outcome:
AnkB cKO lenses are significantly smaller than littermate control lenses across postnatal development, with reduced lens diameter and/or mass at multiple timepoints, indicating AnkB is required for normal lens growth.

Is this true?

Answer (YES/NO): NO